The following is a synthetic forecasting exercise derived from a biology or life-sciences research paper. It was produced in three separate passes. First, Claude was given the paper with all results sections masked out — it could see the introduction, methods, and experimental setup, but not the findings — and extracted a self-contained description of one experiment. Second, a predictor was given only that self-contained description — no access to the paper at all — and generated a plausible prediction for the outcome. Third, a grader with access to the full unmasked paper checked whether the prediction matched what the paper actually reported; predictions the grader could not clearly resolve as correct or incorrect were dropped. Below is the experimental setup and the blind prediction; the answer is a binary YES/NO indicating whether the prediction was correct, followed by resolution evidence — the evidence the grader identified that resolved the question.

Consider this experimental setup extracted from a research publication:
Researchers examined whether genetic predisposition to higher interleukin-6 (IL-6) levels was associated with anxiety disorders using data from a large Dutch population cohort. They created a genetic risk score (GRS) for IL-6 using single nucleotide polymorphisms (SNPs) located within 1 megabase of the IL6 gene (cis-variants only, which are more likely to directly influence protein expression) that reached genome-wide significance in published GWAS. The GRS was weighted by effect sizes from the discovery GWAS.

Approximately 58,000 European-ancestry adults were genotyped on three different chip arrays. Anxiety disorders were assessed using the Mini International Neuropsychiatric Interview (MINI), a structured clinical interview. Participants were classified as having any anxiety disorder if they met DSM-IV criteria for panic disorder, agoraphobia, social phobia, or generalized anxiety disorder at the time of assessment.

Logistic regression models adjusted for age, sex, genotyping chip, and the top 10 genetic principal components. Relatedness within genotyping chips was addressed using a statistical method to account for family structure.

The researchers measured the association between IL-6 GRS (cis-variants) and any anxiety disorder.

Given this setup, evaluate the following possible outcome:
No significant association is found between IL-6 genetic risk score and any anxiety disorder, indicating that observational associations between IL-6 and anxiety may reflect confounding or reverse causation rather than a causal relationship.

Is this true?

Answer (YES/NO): YES